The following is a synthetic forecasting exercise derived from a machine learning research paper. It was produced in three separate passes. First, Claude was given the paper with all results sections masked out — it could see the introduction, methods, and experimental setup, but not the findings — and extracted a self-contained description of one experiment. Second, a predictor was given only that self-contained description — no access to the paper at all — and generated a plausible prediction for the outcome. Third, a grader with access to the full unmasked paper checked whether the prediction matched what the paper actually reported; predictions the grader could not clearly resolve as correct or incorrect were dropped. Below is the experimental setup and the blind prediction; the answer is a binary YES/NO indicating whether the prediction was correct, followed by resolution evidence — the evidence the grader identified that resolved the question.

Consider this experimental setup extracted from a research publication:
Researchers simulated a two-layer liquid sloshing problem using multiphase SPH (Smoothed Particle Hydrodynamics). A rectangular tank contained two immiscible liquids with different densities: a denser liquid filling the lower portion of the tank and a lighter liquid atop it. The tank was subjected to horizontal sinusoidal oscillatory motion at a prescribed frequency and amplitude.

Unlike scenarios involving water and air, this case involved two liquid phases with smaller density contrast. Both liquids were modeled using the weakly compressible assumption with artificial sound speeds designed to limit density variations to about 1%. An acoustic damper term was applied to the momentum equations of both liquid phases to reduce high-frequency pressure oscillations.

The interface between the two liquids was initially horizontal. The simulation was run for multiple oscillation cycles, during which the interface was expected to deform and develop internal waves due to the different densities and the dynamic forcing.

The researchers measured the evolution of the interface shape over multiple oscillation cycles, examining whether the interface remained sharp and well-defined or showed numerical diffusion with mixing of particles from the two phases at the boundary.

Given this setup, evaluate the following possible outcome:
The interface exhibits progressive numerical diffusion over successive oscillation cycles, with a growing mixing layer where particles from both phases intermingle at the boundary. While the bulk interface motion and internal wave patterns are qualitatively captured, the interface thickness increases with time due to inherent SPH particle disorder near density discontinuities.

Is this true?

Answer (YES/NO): NO